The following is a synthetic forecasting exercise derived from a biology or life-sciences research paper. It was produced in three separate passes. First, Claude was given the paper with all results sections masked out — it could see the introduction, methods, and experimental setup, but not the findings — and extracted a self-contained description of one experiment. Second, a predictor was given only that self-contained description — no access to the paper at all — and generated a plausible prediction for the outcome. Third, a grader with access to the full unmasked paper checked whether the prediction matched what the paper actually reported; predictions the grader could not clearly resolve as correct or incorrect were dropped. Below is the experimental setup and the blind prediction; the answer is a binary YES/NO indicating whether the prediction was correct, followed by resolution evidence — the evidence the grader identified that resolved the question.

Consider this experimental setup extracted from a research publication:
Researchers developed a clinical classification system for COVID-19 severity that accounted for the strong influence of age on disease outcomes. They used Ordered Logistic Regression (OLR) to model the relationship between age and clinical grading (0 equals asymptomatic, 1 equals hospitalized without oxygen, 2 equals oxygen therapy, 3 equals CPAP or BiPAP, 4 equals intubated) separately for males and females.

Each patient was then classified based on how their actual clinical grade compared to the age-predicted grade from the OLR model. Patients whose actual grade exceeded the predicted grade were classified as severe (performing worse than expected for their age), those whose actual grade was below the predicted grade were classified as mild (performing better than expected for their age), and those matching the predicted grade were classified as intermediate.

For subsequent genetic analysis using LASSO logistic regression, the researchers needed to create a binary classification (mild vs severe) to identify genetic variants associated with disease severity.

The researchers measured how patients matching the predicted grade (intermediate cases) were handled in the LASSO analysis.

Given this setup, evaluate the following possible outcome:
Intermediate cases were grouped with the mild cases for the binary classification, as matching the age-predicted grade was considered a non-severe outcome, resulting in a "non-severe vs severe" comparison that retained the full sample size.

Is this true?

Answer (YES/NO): NO